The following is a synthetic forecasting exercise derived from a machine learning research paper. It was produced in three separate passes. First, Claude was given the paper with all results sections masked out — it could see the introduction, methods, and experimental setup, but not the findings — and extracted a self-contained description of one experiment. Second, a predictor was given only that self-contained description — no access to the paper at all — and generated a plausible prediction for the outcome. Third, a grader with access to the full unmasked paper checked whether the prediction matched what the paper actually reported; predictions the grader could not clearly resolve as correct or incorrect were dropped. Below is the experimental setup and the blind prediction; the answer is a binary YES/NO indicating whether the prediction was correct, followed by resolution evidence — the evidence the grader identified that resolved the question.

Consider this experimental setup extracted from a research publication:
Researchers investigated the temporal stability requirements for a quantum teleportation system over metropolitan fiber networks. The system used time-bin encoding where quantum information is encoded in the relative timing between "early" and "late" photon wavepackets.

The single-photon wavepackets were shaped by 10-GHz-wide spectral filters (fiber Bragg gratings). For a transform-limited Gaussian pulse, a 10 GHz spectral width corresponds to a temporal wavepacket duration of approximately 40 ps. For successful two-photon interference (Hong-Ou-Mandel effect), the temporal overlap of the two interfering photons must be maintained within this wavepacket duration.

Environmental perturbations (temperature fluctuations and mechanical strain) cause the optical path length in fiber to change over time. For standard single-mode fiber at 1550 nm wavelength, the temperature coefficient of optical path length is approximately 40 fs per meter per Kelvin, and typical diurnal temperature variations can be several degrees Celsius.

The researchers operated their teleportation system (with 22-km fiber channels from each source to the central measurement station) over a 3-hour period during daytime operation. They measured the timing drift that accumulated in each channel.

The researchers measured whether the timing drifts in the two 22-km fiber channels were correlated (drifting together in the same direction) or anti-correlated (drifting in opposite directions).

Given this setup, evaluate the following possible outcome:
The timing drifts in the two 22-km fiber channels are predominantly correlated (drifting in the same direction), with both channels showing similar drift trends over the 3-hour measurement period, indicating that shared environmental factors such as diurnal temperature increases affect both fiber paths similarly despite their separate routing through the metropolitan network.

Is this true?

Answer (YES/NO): NO